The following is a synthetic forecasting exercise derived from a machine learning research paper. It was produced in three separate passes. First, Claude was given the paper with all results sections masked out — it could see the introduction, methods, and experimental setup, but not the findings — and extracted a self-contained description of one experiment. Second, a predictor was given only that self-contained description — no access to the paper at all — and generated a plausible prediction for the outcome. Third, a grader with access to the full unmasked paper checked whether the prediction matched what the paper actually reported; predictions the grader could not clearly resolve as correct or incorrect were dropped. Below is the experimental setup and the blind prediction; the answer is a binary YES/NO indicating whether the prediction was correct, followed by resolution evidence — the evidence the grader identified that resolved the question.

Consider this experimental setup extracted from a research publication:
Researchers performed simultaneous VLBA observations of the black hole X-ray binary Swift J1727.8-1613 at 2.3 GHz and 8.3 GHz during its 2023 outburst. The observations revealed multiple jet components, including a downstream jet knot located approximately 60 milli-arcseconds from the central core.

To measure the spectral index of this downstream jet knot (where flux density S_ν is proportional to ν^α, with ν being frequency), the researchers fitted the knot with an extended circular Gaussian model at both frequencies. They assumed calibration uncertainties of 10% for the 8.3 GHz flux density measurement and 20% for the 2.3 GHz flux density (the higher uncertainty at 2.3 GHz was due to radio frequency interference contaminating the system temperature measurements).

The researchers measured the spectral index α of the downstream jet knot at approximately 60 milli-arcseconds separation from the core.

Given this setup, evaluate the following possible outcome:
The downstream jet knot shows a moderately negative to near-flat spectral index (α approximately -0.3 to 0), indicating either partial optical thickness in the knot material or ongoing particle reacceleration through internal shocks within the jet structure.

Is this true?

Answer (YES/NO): NO